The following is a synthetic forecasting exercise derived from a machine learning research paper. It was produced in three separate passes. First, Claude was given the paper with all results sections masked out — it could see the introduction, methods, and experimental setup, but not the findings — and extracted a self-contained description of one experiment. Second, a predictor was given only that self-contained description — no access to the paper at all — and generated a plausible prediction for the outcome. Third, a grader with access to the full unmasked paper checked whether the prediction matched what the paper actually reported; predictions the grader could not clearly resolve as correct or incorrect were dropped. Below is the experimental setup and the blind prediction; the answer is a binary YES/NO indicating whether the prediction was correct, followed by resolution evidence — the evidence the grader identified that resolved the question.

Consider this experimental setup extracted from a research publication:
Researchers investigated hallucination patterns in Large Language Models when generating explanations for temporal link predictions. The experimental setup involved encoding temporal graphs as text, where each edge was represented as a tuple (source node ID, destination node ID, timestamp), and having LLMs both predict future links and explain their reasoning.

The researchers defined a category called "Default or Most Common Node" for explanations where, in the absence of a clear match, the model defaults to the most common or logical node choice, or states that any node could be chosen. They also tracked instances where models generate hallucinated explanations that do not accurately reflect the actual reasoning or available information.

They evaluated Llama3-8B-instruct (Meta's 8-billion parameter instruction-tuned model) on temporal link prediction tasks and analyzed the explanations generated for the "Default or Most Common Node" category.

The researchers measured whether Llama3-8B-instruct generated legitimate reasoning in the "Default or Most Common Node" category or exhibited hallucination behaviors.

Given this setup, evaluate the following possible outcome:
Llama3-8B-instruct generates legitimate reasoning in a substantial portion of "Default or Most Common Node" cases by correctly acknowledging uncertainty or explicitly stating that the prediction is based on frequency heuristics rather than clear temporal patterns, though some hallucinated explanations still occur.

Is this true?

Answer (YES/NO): NO